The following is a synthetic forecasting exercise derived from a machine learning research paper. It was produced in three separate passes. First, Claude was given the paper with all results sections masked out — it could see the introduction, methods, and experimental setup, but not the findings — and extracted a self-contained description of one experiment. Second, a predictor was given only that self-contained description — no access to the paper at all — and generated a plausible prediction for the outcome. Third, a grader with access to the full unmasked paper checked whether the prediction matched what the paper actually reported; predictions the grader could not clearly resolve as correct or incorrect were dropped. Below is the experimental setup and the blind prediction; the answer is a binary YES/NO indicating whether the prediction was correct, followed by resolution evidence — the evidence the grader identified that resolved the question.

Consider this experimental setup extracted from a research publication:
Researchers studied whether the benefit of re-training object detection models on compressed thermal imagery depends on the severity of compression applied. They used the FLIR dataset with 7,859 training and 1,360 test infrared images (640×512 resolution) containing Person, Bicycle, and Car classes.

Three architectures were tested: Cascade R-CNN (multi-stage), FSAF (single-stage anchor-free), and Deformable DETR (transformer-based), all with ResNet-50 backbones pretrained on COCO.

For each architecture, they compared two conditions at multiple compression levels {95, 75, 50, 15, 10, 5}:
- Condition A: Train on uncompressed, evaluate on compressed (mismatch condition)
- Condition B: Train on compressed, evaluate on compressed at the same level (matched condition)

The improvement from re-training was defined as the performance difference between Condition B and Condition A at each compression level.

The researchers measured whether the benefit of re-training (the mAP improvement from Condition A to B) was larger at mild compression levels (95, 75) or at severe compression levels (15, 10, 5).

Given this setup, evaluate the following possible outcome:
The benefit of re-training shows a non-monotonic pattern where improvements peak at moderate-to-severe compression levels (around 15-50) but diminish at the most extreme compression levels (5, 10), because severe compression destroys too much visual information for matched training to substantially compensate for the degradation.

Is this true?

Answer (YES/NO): NO